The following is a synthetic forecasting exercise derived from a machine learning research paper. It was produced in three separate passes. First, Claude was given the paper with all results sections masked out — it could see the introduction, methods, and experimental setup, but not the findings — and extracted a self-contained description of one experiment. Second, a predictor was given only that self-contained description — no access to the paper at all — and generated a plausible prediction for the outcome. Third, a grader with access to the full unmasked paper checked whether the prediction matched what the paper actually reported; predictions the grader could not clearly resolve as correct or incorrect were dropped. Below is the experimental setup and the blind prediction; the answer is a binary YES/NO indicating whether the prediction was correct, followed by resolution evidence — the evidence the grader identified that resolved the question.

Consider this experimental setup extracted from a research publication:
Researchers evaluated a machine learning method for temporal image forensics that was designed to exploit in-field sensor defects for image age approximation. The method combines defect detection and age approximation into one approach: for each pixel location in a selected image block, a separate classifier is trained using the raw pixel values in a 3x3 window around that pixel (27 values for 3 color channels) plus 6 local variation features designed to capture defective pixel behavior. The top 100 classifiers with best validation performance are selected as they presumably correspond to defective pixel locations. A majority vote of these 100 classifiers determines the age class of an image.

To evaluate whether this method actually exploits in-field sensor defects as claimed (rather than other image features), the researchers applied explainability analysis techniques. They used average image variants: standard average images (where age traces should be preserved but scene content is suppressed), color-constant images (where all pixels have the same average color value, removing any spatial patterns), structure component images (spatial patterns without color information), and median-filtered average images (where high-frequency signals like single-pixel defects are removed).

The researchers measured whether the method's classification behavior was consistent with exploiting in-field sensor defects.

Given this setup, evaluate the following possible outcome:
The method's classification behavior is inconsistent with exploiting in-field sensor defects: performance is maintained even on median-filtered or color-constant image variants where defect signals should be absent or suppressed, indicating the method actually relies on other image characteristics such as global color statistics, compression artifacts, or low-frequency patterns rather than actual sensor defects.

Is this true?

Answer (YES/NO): YES